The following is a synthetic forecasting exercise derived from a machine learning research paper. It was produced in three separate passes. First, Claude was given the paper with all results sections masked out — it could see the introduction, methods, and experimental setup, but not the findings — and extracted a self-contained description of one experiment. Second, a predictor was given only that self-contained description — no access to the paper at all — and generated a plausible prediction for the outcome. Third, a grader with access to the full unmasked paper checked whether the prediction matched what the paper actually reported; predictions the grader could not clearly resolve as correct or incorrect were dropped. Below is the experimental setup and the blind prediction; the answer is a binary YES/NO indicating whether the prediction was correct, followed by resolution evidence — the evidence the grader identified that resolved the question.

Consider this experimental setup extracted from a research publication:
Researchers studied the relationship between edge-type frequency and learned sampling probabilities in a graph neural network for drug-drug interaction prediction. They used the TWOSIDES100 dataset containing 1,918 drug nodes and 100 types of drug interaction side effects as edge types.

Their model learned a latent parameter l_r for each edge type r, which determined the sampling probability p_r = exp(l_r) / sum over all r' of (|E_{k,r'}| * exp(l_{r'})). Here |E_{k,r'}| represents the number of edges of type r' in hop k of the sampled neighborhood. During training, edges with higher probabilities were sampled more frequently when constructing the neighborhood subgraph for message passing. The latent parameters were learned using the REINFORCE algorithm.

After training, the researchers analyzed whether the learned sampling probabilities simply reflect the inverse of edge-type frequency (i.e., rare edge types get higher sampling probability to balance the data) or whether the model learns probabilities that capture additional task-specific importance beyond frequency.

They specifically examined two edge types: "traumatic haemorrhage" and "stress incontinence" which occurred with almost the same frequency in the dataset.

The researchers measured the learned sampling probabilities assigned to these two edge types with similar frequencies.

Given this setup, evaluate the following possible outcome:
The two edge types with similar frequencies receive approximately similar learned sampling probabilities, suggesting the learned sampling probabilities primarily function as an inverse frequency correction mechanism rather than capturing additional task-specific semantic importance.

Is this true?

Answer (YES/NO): NO